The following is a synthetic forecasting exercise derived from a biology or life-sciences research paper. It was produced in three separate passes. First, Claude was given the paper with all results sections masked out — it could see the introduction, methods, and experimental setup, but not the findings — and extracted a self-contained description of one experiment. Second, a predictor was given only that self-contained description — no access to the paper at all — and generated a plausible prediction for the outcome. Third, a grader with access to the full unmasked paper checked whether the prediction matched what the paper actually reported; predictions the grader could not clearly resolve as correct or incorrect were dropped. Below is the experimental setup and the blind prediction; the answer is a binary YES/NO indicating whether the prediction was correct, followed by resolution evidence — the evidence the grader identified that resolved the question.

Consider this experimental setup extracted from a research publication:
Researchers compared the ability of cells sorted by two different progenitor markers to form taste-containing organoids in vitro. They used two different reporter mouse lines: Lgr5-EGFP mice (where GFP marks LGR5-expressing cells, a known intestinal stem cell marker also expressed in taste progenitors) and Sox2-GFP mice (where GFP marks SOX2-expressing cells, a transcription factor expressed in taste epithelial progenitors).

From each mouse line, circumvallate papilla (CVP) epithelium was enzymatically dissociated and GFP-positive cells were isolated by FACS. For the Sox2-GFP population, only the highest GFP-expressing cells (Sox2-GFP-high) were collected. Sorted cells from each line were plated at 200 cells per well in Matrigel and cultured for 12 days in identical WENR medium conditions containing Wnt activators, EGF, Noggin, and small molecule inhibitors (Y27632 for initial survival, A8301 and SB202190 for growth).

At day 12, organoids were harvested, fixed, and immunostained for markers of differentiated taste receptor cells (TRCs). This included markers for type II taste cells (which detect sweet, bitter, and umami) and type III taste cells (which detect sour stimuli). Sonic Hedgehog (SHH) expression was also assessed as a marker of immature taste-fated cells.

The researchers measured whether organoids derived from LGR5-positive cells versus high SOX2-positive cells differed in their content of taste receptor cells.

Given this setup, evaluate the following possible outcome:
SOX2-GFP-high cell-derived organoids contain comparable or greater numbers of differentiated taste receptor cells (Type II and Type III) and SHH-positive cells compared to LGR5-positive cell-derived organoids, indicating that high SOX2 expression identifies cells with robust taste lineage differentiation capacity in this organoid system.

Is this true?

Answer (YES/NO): NO